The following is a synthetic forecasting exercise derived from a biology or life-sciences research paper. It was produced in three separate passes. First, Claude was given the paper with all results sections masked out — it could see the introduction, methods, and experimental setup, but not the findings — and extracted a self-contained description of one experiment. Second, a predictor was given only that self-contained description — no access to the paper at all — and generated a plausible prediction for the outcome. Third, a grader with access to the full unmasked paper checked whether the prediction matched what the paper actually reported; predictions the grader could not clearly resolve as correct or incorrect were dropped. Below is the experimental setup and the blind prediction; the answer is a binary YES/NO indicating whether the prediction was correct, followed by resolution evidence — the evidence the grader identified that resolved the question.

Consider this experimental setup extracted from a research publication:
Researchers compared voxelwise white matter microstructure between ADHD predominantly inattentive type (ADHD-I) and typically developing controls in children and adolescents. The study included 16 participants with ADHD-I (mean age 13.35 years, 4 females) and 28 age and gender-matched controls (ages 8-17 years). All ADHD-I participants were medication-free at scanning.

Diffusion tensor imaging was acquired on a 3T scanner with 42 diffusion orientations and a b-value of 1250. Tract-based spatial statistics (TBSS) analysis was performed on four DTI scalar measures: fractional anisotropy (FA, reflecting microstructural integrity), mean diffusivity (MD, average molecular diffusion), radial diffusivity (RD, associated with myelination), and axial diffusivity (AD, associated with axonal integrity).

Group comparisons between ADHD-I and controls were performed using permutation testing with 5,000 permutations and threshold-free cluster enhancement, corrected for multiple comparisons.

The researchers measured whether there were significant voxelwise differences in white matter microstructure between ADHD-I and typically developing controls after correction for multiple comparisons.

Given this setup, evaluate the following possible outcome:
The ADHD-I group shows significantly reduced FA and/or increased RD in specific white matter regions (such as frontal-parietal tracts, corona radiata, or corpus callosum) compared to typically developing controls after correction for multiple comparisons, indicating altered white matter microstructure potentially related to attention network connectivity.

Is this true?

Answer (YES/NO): NO